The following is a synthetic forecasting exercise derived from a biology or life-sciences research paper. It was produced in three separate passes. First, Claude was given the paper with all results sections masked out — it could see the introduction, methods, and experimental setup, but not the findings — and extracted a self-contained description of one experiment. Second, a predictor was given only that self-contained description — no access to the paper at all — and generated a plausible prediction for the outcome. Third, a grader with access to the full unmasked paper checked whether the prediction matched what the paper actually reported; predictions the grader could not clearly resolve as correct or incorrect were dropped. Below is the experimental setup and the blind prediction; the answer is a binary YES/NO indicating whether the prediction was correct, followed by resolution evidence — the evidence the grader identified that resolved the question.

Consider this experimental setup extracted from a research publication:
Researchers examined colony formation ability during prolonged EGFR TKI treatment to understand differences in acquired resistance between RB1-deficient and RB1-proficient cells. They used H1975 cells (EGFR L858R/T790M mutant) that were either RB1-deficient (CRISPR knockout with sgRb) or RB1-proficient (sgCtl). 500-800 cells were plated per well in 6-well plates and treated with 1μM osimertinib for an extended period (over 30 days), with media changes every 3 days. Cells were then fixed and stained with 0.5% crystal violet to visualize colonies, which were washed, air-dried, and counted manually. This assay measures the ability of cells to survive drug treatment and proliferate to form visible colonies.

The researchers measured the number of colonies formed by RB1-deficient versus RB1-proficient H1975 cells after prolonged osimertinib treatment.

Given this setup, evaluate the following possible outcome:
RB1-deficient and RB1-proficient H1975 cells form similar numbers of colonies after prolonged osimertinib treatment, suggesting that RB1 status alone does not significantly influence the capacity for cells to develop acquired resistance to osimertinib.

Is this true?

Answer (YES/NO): NO